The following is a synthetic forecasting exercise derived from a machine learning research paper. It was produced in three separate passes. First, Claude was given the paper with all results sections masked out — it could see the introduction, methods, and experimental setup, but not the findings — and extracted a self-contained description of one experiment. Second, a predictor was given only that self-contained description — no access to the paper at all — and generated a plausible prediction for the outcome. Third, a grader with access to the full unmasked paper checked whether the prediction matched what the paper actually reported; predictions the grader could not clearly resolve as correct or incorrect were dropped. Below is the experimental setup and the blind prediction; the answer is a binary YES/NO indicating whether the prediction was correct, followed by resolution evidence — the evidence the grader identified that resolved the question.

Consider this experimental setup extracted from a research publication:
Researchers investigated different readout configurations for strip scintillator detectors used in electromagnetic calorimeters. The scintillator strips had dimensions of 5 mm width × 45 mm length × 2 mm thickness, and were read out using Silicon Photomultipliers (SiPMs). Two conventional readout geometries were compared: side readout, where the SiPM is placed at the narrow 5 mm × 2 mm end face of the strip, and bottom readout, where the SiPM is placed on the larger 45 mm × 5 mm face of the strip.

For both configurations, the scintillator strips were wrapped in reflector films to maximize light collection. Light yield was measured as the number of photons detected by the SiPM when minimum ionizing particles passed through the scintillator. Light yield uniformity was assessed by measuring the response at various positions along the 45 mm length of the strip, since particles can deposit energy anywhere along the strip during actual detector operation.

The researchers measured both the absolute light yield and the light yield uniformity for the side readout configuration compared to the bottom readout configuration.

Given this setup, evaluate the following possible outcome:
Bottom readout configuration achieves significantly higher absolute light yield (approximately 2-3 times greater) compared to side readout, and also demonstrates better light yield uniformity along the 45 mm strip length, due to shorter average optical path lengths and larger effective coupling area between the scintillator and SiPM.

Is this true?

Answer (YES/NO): NO